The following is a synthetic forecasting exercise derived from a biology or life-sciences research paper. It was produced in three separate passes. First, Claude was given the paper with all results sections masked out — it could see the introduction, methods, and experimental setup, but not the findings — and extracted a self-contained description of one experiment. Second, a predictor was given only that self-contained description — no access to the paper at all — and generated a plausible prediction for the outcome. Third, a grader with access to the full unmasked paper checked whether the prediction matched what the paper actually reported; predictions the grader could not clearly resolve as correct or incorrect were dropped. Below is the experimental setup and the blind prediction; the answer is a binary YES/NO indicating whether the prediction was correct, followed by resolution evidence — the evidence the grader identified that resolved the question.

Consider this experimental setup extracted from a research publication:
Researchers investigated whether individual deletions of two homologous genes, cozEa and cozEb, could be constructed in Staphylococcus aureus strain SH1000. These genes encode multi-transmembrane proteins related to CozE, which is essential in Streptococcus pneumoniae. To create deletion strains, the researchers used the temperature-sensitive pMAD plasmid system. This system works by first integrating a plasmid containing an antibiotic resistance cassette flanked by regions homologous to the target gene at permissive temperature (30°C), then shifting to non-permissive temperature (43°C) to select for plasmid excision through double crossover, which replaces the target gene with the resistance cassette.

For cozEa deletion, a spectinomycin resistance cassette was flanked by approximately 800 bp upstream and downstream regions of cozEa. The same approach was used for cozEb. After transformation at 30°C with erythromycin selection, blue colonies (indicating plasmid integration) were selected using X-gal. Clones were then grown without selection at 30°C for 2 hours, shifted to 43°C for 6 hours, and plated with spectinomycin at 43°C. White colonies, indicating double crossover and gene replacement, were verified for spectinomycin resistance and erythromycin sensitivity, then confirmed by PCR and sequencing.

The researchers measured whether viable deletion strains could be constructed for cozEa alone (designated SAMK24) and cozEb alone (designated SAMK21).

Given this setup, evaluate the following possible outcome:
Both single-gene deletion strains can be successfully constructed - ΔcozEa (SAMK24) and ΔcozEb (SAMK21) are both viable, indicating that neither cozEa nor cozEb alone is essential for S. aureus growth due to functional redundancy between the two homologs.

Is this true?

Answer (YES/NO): YES